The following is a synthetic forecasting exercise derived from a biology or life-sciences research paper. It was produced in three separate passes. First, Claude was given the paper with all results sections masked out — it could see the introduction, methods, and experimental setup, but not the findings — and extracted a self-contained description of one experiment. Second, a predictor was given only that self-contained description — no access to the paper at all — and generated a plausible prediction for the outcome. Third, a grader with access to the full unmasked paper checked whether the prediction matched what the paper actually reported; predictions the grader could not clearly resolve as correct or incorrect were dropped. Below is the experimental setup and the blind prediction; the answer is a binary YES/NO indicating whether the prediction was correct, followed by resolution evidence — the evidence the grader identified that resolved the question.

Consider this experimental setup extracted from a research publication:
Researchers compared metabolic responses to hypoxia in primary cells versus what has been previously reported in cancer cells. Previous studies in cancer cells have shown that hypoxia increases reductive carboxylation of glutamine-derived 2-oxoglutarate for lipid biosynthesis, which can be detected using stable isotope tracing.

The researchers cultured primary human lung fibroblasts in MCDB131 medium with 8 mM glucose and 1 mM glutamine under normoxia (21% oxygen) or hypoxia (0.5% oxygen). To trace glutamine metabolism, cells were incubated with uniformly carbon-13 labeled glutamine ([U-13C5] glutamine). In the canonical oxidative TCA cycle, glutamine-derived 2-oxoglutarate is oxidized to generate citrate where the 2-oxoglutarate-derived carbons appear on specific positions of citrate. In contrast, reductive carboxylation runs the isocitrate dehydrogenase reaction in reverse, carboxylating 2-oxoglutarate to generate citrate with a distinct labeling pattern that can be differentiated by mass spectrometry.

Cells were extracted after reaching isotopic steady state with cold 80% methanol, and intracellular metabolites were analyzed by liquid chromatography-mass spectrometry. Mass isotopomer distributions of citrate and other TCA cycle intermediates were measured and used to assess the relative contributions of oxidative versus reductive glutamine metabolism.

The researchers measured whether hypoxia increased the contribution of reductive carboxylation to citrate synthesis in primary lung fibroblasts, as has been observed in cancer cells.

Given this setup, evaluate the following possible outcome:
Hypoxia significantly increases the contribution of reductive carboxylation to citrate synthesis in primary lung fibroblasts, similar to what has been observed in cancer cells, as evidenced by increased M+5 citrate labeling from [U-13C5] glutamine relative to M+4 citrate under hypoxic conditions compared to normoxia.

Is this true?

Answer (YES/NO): NO